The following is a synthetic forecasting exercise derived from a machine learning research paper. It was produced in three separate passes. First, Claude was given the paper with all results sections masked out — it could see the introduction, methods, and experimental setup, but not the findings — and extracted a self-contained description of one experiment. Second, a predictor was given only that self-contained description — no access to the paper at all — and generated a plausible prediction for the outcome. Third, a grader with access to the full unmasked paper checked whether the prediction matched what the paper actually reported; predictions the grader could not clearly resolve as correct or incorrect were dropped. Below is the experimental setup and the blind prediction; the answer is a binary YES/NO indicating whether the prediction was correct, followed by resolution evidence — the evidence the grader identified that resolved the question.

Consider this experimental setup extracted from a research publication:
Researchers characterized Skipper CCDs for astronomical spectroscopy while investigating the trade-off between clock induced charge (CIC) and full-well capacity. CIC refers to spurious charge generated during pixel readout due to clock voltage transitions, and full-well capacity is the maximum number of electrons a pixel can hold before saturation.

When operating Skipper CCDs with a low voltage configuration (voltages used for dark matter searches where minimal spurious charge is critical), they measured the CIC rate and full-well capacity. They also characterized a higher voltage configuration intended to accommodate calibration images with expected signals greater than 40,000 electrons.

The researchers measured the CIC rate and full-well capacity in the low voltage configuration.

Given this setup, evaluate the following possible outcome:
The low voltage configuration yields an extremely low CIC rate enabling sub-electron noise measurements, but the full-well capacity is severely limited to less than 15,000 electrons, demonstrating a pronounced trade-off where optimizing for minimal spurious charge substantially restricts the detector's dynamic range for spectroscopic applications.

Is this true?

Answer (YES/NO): NO